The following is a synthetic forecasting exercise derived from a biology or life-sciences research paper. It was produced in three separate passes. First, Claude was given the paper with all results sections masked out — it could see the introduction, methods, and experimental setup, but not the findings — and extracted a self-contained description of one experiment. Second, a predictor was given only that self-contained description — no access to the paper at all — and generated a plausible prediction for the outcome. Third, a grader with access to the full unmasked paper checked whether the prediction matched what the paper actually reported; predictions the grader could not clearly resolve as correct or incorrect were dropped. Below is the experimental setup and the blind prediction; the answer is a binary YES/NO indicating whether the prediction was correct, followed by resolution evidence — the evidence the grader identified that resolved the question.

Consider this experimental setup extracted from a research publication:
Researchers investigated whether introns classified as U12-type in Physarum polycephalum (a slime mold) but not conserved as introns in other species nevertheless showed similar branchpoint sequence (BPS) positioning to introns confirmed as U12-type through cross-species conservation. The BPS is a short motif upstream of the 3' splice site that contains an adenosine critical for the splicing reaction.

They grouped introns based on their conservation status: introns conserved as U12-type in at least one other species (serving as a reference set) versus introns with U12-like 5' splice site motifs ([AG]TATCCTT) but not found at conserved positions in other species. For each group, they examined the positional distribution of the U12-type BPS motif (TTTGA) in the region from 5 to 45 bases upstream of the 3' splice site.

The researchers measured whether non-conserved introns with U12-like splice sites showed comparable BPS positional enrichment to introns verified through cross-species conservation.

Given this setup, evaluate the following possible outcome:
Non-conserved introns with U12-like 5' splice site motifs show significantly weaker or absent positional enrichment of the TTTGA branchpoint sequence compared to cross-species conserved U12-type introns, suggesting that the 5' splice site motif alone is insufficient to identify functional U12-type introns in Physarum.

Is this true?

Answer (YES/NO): NO